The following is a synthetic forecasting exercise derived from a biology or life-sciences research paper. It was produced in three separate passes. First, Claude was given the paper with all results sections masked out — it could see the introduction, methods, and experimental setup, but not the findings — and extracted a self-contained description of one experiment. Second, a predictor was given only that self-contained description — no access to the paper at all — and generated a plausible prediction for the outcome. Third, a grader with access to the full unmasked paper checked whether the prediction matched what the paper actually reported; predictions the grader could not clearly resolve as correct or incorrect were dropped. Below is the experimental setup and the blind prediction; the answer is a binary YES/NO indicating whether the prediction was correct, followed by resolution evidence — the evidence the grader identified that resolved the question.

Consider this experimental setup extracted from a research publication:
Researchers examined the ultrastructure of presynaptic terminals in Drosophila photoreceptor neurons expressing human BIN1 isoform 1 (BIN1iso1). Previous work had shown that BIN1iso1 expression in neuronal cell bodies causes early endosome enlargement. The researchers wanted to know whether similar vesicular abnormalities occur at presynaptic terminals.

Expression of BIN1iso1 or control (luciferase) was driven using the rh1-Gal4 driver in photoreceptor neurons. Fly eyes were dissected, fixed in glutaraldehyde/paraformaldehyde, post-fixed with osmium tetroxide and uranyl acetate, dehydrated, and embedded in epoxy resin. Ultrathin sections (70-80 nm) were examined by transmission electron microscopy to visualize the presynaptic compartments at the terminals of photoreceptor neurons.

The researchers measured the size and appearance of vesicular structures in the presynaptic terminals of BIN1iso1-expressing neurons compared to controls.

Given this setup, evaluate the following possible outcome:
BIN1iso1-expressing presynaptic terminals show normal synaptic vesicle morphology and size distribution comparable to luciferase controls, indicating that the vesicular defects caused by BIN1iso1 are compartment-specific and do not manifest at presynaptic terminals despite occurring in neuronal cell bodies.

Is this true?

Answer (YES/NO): NO